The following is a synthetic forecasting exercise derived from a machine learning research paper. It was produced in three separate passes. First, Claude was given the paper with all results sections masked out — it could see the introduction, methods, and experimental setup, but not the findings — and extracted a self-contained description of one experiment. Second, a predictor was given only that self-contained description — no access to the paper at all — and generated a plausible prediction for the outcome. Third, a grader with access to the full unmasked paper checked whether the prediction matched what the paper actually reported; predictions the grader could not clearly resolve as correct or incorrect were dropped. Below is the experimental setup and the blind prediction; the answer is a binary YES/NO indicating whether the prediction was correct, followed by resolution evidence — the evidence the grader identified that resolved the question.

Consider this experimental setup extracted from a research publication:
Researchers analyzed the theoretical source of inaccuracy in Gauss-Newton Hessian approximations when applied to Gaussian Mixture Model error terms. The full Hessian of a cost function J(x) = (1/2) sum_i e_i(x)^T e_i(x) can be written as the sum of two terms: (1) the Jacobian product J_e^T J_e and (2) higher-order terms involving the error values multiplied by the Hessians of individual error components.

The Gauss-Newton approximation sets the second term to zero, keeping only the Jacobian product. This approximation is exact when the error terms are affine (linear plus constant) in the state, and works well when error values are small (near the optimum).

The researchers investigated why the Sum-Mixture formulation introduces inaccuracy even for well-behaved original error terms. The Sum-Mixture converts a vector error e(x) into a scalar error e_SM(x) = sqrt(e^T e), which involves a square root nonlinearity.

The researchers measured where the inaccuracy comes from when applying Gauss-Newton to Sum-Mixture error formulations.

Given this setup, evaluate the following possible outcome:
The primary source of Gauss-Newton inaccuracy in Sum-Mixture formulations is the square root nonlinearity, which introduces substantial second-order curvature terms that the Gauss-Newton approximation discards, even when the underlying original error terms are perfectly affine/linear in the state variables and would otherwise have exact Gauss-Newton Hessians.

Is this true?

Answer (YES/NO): NO